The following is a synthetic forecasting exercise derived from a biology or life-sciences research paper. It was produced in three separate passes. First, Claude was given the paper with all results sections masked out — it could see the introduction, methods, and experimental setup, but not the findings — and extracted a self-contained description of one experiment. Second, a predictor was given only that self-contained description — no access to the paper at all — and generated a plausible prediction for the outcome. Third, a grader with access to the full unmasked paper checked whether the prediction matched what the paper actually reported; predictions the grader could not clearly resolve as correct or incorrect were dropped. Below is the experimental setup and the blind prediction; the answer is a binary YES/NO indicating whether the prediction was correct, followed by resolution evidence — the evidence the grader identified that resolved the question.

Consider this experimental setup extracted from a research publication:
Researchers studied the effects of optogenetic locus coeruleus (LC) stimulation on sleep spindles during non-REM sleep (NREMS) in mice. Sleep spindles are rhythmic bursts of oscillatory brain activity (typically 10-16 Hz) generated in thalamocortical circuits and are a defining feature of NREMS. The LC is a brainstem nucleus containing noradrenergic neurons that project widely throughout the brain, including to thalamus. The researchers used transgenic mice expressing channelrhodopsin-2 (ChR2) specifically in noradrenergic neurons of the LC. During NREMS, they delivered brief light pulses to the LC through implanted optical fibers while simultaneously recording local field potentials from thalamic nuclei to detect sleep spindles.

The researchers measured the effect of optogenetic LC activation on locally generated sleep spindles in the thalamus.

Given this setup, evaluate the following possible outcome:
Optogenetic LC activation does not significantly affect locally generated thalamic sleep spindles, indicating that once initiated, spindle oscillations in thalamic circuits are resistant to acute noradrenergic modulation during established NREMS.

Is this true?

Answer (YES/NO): NO